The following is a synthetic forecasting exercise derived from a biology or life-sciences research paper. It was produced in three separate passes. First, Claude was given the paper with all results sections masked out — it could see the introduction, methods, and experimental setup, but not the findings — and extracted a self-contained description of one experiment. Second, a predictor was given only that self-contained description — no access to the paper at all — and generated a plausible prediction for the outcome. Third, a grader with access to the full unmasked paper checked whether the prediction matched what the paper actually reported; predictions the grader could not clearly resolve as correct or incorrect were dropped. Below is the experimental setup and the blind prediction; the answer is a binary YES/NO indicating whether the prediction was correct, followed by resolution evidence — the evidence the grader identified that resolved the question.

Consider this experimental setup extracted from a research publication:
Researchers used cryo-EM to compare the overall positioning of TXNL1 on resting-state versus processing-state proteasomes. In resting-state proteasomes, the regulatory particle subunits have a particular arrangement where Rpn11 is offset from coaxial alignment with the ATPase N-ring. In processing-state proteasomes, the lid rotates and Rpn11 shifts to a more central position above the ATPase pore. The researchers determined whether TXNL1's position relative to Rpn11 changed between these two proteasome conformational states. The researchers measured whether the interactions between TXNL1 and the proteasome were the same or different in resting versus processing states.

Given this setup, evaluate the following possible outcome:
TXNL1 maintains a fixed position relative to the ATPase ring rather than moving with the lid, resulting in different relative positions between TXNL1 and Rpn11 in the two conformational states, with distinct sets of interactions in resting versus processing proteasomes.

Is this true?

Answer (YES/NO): NO